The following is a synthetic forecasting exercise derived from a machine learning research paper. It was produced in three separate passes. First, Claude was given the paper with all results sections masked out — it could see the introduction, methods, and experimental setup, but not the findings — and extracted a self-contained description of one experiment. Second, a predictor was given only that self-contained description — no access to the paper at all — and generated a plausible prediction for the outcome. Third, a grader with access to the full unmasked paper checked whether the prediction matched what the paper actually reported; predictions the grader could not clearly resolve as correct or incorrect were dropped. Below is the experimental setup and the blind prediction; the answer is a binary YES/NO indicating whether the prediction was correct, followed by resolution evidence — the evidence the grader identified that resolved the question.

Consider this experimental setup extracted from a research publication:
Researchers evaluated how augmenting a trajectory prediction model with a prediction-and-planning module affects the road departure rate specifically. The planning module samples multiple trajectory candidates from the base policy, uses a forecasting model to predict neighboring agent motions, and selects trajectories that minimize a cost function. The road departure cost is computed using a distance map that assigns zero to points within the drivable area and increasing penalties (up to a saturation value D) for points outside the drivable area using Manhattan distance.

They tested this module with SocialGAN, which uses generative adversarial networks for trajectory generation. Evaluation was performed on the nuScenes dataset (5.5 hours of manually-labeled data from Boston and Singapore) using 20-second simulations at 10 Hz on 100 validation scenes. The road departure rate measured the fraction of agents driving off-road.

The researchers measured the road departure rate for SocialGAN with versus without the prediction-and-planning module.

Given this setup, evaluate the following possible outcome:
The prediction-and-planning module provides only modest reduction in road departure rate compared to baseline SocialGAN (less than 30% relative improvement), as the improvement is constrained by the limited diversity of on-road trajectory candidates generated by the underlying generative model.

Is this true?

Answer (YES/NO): NO